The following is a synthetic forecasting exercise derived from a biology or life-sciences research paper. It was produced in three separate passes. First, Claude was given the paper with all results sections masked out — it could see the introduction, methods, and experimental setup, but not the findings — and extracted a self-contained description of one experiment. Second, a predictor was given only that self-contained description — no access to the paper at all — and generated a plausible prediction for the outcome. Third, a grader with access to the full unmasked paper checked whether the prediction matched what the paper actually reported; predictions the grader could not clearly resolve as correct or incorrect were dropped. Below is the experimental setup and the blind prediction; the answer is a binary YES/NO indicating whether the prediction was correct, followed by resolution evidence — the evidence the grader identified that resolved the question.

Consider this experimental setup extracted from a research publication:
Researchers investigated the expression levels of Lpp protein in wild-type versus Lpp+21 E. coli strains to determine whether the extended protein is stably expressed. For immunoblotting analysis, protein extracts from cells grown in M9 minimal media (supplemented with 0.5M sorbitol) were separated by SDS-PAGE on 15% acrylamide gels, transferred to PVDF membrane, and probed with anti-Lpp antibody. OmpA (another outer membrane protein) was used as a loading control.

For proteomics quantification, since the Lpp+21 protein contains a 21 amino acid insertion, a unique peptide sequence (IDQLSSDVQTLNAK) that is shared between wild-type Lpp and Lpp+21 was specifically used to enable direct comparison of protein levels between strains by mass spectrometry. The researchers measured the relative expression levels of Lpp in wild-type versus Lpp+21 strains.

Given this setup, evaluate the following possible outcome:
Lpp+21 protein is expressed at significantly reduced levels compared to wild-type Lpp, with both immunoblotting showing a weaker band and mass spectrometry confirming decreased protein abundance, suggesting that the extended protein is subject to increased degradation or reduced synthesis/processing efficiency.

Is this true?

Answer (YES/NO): YES